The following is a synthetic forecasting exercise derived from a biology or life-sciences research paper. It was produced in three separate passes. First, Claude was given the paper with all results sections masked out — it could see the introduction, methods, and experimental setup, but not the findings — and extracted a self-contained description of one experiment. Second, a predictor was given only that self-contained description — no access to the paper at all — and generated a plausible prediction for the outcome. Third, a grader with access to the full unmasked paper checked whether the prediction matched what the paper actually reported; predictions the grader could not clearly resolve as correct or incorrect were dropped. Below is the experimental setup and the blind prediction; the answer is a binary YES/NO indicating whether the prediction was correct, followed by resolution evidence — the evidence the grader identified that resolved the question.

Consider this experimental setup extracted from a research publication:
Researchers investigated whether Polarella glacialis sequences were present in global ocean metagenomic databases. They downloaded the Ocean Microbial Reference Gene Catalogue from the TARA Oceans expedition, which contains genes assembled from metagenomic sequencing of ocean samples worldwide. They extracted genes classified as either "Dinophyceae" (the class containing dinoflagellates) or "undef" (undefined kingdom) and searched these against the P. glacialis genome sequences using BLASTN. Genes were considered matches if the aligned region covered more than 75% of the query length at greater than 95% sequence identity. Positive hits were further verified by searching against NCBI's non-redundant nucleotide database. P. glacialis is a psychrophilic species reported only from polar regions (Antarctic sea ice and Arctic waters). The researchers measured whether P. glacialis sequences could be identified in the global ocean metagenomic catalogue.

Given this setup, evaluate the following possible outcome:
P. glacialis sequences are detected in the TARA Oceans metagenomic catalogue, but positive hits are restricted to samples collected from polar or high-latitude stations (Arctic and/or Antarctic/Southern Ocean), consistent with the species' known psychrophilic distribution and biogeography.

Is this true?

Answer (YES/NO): NO